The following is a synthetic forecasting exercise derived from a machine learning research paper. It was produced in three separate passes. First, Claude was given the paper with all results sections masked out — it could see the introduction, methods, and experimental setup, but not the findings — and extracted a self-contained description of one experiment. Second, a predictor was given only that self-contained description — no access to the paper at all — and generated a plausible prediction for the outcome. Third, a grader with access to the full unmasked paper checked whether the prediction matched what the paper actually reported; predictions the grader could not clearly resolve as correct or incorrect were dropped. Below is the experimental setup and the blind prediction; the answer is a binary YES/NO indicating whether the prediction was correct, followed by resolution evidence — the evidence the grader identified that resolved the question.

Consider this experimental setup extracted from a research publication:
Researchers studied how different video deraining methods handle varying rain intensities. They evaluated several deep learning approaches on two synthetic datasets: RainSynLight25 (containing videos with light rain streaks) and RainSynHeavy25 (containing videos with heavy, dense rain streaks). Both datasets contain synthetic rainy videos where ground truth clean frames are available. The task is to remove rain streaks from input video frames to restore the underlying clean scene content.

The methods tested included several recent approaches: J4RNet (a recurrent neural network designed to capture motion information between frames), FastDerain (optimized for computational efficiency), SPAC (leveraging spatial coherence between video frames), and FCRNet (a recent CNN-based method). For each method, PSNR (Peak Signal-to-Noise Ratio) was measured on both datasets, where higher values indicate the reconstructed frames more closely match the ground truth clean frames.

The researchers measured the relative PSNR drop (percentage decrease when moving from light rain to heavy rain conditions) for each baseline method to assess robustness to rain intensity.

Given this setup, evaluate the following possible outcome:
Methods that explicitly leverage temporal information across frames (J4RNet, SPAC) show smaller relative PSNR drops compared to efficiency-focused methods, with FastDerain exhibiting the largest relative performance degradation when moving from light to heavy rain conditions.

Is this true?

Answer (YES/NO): NO